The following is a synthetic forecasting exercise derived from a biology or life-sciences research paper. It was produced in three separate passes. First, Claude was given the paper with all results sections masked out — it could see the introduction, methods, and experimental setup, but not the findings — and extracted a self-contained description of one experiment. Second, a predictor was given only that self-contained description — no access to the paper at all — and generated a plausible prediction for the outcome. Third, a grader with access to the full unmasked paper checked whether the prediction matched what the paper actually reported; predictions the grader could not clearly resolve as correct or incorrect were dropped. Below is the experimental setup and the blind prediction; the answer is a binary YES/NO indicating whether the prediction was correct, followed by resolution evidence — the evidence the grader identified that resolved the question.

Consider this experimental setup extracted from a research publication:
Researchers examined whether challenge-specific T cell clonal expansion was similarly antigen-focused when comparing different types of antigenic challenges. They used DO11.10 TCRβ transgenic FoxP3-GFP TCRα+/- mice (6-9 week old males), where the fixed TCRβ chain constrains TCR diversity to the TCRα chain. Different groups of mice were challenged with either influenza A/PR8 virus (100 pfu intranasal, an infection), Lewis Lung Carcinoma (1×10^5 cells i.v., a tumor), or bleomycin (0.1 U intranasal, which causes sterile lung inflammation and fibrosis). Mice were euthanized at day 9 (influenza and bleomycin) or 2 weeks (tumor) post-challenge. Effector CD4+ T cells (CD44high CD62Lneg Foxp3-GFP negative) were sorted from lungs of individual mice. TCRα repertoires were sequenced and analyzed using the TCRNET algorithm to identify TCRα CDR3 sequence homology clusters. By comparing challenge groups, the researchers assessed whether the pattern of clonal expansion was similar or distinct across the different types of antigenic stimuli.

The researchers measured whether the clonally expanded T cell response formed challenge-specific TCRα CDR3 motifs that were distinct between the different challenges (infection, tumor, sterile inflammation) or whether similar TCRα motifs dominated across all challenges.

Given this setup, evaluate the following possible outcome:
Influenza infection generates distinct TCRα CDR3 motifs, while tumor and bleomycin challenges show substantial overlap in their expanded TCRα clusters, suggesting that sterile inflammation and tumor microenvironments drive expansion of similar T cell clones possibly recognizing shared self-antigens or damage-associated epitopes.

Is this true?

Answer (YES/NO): NO